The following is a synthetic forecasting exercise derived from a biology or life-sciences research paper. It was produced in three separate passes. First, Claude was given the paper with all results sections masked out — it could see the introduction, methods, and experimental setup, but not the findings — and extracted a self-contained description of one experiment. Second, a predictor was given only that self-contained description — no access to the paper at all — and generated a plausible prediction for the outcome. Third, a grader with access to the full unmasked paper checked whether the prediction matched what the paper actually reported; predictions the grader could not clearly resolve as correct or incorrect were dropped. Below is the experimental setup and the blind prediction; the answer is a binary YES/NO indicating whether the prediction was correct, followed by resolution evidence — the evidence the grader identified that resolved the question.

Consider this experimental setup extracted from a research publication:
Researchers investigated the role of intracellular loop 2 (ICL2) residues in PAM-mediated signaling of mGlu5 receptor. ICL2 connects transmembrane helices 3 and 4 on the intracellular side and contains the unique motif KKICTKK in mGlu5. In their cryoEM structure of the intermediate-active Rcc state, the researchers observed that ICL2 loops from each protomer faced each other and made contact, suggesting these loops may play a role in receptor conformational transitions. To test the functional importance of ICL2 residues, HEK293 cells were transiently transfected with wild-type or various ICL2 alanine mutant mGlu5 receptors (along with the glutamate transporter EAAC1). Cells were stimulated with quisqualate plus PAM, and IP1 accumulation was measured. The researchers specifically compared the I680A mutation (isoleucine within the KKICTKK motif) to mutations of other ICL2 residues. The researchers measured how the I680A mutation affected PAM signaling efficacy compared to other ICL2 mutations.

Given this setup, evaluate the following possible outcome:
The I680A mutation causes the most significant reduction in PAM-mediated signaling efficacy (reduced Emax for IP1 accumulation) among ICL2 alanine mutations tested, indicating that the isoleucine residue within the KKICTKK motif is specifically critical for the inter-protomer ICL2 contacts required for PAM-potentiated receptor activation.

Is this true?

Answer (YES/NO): YES